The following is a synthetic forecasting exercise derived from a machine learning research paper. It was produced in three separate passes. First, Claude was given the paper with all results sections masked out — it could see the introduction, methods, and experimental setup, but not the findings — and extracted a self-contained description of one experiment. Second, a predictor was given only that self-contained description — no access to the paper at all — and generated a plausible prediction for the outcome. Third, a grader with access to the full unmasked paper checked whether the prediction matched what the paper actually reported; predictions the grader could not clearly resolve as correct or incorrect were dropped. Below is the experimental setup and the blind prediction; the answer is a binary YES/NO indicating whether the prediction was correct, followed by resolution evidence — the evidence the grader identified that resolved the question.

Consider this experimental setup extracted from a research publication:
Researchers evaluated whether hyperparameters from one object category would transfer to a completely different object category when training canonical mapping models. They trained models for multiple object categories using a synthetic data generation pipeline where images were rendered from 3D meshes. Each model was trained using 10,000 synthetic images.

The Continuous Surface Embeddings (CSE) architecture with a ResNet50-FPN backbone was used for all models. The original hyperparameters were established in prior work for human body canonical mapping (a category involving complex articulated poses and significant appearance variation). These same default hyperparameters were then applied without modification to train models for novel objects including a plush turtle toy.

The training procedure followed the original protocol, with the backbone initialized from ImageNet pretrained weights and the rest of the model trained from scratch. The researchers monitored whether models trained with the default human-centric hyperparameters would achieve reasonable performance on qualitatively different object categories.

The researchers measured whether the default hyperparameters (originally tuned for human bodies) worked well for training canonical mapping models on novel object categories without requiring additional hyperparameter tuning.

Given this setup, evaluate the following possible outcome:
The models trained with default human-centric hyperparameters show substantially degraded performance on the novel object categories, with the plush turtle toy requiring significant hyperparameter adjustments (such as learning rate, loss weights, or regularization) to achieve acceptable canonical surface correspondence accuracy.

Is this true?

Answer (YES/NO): NO